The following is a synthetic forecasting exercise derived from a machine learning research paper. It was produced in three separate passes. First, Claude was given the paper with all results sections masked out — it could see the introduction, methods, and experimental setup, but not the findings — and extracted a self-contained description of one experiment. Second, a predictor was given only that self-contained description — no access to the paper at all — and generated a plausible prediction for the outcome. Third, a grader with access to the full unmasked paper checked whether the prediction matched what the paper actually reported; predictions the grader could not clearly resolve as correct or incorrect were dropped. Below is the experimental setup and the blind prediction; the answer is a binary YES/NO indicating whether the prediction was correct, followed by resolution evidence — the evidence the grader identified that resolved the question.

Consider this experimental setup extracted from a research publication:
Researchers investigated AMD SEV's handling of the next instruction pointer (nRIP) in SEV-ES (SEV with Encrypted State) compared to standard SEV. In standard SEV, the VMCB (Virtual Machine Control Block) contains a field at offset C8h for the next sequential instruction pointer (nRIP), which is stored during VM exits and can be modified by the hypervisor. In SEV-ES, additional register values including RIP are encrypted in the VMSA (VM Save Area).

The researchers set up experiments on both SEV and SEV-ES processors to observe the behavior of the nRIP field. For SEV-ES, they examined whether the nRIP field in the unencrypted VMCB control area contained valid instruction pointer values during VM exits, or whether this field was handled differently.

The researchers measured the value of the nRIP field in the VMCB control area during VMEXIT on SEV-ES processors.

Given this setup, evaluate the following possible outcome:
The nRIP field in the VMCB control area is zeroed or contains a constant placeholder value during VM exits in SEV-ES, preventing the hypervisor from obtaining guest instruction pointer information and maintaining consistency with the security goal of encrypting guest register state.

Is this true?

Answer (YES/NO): YES